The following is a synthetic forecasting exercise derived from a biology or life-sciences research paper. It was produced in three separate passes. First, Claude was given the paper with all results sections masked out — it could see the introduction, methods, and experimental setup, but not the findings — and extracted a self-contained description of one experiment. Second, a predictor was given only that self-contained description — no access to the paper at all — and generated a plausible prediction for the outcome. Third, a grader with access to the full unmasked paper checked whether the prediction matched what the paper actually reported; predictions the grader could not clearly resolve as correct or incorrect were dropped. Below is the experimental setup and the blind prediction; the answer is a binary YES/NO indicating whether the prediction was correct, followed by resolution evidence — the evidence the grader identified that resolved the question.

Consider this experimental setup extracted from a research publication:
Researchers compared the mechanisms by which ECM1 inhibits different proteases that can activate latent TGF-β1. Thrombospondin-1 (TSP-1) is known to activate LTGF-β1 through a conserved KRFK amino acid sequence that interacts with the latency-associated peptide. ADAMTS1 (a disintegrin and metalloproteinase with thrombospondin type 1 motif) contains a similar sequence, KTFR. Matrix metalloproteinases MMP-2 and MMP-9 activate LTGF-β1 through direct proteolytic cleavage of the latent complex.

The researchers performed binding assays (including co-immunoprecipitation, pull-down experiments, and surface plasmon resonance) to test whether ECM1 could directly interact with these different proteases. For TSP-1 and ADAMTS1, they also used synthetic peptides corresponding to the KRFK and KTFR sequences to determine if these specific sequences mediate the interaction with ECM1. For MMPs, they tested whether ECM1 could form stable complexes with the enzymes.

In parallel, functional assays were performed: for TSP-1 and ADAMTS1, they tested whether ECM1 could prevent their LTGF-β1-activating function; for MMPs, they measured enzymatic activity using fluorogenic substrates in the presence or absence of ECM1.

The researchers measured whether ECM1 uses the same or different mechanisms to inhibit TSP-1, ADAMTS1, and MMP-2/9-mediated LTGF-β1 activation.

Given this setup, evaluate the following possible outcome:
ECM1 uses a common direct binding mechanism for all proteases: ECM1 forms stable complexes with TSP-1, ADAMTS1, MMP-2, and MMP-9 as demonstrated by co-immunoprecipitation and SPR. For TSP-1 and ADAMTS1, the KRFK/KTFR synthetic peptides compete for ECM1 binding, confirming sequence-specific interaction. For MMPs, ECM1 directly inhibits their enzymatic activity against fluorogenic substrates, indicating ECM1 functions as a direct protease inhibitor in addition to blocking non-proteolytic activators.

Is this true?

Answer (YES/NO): NO